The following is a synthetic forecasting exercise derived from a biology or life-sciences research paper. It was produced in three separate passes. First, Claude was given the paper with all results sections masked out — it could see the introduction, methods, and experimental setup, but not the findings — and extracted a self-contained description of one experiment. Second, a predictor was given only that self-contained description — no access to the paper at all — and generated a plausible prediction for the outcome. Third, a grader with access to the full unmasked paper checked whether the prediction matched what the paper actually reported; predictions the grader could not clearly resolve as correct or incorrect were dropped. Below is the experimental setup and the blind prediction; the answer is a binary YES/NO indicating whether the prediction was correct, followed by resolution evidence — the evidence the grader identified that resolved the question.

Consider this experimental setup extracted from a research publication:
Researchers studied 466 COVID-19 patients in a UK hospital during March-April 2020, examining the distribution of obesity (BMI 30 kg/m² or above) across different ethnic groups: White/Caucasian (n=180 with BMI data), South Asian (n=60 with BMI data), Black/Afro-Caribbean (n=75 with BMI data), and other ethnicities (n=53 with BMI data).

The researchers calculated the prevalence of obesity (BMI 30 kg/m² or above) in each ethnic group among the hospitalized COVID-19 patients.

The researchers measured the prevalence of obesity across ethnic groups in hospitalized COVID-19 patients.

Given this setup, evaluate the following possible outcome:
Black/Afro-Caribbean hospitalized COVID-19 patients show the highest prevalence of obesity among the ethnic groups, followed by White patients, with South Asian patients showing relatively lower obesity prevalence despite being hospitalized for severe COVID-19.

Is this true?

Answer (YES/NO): NO